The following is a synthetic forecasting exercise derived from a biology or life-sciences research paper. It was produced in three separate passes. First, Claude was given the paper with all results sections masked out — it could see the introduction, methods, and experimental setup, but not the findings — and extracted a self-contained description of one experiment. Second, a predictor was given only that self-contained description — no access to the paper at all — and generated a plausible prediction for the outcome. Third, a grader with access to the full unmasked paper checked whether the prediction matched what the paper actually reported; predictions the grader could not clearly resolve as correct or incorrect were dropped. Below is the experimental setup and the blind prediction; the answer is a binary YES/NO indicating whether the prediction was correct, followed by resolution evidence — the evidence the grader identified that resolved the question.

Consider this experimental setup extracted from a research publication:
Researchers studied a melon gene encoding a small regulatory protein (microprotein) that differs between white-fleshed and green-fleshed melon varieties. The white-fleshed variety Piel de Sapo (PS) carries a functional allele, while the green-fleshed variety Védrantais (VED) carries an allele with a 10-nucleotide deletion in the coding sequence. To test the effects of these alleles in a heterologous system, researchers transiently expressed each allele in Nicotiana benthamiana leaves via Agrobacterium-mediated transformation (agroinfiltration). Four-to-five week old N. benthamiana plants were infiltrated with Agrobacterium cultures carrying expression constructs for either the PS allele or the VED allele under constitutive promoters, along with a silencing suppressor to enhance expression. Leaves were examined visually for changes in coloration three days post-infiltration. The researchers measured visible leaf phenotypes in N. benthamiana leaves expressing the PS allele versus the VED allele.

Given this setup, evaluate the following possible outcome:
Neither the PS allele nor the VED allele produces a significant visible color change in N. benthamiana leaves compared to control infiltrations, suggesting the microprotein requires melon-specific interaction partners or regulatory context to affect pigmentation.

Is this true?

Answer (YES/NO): NO